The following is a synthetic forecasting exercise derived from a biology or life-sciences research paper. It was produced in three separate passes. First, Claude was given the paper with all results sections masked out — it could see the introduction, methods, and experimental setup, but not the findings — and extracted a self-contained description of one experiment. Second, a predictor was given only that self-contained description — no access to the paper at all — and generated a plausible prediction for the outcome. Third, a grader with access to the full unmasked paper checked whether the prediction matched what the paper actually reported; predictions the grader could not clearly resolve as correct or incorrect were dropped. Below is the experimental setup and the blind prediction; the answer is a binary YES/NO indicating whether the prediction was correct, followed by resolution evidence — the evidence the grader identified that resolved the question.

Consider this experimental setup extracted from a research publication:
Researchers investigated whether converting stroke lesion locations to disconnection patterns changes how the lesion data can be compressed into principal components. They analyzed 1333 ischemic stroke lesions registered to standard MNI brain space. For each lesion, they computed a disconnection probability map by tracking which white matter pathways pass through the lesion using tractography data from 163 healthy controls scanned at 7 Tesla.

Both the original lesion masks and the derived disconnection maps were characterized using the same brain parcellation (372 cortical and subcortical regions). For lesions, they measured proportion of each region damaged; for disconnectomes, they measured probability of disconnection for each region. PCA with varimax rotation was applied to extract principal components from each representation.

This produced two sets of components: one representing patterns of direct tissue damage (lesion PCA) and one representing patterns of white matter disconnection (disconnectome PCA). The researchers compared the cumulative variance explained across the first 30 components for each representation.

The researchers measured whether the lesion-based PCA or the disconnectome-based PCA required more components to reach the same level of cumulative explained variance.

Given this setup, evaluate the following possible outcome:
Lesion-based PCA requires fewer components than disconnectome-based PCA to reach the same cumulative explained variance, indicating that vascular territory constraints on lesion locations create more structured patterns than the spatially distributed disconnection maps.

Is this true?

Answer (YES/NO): NO